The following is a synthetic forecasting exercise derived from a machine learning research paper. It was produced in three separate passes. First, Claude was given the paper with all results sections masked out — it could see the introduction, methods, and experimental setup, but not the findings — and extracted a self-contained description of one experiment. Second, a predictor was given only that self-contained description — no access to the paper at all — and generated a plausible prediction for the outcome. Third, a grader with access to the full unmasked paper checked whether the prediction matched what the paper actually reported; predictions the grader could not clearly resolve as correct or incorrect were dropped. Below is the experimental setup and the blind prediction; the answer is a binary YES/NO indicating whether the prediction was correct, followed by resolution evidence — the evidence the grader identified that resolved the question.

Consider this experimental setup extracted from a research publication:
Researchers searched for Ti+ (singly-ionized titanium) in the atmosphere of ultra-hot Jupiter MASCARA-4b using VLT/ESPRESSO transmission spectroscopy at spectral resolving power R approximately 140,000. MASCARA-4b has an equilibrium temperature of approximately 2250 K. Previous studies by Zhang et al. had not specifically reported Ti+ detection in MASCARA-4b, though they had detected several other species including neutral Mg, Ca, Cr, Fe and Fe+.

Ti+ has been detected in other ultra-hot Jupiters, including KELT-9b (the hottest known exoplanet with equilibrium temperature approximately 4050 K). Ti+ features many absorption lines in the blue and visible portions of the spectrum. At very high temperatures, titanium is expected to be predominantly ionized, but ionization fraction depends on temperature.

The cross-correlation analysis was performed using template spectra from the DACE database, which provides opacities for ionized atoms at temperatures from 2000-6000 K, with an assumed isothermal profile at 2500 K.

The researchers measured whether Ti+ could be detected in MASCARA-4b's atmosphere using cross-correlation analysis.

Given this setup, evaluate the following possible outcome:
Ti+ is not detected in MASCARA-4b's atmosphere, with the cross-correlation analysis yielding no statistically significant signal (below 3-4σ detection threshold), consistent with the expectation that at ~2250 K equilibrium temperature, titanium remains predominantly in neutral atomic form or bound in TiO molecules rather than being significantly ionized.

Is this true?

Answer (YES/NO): NO